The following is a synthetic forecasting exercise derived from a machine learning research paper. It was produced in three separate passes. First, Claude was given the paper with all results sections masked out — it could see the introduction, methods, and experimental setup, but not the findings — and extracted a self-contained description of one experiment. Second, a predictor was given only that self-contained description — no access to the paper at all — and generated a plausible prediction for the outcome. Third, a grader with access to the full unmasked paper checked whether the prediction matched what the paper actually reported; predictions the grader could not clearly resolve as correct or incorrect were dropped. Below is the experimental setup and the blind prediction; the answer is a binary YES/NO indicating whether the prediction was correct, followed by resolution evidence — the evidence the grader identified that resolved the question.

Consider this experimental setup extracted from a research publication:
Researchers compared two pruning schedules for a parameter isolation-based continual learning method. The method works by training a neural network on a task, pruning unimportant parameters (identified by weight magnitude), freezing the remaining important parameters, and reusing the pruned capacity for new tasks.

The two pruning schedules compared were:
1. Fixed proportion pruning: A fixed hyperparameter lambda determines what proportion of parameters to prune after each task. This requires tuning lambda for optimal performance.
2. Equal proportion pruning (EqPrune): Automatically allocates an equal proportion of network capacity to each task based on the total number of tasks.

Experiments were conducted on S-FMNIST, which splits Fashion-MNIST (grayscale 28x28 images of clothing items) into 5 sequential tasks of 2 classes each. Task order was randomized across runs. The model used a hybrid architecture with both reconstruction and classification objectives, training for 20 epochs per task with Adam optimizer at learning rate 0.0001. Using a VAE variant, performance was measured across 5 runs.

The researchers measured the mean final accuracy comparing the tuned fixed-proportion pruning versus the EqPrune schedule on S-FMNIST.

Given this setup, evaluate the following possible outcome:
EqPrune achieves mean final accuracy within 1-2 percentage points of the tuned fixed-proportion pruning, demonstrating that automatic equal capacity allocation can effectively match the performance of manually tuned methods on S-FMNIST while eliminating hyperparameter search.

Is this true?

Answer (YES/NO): YES